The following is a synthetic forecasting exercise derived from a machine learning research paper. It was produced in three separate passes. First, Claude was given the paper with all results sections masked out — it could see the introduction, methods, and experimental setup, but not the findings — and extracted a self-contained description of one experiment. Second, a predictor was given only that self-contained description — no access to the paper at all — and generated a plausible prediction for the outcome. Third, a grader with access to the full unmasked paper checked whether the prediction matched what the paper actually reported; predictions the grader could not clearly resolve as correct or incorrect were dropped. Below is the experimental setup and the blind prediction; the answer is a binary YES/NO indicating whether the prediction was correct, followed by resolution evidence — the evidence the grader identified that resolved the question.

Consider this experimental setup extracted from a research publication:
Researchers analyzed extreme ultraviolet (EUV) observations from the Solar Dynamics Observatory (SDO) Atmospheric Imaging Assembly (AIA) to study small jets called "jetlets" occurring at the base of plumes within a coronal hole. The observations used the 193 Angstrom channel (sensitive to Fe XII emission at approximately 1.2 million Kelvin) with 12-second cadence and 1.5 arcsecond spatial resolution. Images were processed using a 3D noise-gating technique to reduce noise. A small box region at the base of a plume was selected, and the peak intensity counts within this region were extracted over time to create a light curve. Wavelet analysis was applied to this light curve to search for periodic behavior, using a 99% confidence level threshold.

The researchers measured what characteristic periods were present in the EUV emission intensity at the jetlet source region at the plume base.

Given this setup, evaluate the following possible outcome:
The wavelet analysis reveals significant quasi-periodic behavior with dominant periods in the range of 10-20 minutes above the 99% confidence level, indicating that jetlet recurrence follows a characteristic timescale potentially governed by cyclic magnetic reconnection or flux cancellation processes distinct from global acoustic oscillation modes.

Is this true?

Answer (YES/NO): NO